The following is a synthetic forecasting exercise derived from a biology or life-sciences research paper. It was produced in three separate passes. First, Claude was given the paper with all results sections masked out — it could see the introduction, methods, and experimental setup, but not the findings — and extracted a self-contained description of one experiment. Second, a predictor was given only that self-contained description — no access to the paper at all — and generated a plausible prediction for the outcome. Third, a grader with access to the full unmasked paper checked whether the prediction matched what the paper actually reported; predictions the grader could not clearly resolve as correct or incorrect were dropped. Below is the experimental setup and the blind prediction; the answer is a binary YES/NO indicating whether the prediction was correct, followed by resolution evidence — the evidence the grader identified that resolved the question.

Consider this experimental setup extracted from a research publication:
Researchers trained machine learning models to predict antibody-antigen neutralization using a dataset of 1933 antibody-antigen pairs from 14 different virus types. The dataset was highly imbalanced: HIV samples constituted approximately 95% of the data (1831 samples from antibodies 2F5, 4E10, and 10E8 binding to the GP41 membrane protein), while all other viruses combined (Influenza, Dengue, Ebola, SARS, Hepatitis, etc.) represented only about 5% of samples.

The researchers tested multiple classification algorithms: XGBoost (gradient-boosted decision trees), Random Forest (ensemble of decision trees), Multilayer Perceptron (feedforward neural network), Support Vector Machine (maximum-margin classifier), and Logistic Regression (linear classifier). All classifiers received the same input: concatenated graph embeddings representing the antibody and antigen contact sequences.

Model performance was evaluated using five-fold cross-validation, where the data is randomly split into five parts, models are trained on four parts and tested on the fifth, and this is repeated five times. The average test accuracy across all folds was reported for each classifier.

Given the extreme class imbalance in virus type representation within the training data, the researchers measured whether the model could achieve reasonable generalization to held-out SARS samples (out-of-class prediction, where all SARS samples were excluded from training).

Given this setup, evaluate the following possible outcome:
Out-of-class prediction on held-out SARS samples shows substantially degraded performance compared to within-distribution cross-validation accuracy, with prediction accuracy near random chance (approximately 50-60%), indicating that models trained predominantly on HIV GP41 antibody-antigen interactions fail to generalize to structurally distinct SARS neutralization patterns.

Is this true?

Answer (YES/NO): NO